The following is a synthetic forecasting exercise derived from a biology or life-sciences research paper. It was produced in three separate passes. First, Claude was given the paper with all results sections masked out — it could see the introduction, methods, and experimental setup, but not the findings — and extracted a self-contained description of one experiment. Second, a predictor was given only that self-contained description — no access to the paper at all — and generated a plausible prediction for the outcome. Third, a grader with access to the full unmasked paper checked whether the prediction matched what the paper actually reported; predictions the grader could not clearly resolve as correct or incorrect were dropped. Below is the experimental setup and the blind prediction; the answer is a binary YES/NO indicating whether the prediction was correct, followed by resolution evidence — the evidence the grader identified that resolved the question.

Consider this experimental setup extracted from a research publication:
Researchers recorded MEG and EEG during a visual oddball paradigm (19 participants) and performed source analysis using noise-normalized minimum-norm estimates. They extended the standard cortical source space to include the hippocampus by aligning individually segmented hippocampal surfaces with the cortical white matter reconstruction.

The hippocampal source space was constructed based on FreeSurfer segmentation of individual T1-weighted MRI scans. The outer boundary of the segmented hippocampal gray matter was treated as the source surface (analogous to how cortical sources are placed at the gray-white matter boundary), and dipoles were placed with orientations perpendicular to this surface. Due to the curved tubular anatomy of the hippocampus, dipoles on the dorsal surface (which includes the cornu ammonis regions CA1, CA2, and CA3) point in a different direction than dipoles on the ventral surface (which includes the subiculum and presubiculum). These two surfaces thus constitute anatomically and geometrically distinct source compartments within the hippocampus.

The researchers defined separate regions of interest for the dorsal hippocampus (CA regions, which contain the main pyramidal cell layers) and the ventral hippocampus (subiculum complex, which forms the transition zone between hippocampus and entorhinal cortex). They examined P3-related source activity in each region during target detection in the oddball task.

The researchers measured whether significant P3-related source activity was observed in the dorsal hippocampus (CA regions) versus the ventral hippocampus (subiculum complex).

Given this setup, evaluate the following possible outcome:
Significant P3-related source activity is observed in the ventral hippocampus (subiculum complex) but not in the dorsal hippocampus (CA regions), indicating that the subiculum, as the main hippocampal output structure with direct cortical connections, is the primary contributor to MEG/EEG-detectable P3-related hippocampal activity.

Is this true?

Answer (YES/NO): NO